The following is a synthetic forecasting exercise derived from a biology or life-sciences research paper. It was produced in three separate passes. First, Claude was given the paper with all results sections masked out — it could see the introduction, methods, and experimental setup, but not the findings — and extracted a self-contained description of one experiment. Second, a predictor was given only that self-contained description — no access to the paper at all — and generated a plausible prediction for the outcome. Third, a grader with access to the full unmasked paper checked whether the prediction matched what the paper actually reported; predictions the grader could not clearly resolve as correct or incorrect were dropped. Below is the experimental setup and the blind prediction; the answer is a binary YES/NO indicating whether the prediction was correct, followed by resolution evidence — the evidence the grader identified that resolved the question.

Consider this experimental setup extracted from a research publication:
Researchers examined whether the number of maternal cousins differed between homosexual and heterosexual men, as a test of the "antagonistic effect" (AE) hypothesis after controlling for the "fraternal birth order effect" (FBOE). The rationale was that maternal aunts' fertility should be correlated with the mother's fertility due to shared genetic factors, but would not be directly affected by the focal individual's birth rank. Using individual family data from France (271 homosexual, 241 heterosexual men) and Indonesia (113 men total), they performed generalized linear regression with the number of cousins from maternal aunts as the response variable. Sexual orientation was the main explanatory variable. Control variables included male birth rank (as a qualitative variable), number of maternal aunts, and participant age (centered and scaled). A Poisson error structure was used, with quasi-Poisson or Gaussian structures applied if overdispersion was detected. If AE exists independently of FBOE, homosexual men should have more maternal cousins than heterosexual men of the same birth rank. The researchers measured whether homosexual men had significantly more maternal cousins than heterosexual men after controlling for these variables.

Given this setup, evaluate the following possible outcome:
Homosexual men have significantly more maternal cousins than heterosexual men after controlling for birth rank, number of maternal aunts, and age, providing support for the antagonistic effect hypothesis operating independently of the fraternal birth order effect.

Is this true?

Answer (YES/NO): NO